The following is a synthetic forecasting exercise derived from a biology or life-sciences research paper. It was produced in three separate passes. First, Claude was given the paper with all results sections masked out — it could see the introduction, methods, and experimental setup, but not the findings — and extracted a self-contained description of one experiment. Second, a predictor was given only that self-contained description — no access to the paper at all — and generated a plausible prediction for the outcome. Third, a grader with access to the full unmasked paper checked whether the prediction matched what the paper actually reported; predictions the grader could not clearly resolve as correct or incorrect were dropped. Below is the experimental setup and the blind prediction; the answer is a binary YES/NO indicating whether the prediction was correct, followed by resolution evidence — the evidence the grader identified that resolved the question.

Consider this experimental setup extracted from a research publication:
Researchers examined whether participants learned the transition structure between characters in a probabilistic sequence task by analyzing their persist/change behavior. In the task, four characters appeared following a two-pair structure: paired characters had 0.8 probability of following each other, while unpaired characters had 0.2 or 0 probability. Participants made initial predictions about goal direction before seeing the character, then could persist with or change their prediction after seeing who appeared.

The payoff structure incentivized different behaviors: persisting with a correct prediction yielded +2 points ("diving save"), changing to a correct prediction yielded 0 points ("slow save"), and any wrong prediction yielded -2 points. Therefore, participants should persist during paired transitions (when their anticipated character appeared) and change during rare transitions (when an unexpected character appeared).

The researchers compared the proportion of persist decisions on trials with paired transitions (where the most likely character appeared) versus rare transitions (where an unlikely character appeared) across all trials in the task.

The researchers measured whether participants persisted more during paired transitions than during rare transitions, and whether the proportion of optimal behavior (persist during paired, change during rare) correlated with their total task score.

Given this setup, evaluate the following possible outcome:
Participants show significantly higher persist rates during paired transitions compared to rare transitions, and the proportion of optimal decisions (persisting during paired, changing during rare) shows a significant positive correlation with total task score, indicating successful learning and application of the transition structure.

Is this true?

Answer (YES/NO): YES